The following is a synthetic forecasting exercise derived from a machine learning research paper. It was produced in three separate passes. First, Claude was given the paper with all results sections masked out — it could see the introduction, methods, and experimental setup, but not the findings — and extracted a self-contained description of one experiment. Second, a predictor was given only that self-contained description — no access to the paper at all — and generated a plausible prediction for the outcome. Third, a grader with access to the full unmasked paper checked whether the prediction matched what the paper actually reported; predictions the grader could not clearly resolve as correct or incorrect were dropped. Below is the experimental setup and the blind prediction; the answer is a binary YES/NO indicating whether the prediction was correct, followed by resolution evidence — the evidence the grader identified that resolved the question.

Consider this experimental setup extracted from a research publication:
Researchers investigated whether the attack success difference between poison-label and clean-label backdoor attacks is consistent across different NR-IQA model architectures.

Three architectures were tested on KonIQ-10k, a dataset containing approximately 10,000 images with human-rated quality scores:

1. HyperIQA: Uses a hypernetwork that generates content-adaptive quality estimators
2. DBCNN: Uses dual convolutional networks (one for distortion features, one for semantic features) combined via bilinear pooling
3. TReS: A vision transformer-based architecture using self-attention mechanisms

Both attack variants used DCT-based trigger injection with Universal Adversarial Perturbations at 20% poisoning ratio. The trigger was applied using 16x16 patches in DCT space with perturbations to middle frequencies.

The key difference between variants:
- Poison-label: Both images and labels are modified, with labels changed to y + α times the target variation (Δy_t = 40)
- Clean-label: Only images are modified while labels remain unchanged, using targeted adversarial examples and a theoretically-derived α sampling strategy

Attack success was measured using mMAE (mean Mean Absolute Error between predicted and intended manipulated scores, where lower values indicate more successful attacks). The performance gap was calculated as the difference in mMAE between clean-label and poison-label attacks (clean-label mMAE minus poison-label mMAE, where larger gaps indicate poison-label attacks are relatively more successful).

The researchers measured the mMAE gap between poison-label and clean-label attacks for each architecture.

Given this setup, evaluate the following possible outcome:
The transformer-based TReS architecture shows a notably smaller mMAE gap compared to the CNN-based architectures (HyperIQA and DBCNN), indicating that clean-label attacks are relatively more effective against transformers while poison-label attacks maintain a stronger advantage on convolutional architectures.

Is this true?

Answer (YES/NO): YES